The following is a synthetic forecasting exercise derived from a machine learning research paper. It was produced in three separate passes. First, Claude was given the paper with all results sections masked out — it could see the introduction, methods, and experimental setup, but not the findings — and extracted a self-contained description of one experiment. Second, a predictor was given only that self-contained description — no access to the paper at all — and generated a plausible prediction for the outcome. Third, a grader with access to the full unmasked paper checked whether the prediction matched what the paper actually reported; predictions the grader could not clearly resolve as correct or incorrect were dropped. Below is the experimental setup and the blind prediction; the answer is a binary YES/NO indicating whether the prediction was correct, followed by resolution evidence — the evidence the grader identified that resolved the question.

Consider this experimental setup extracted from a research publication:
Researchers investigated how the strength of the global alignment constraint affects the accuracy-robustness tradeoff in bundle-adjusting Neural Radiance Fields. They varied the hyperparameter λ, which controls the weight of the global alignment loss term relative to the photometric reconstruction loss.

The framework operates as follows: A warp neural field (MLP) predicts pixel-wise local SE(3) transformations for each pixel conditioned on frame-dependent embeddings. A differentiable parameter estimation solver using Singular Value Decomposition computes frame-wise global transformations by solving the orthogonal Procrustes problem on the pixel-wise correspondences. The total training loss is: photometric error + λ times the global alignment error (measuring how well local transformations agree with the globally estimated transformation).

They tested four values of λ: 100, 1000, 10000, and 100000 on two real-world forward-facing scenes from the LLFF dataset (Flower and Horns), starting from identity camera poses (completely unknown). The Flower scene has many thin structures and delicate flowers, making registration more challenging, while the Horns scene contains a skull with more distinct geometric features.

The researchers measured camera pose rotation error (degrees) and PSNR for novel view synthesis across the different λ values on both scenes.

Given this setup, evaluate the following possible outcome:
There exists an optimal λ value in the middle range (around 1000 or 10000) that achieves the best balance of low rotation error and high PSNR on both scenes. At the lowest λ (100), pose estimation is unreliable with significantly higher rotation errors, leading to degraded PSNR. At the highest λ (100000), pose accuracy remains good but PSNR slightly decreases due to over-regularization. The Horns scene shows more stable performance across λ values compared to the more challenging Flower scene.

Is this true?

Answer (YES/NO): NO